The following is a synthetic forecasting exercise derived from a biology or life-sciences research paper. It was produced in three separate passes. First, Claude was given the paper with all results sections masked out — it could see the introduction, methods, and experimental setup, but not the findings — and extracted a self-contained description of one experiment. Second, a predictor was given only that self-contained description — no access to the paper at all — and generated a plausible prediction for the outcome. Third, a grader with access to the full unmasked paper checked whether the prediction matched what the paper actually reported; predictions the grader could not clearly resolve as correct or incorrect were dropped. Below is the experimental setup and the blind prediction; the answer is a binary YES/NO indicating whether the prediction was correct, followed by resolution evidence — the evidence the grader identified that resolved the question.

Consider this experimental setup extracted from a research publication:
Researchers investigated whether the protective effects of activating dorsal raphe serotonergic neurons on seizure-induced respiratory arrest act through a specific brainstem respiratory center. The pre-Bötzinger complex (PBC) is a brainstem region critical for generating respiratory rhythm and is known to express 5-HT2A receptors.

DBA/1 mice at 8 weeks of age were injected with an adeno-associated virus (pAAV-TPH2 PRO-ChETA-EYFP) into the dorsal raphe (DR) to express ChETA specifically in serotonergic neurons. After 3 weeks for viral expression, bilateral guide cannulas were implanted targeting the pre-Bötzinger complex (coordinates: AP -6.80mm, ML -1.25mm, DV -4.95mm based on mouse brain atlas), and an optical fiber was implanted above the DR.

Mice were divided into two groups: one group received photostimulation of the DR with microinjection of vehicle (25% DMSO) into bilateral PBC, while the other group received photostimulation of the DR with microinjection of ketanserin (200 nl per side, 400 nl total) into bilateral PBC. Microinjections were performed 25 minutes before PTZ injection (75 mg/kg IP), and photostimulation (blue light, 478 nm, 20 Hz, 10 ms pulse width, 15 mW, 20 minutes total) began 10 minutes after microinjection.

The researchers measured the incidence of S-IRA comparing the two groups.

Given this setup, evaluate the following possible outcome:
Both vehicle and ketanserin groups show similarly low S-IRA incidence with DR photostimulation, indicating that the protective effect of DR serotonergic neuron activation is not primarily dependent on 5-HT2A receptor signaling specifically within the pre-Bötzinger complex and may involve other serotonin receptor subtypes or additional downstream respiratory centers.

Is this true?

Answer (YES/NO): NO